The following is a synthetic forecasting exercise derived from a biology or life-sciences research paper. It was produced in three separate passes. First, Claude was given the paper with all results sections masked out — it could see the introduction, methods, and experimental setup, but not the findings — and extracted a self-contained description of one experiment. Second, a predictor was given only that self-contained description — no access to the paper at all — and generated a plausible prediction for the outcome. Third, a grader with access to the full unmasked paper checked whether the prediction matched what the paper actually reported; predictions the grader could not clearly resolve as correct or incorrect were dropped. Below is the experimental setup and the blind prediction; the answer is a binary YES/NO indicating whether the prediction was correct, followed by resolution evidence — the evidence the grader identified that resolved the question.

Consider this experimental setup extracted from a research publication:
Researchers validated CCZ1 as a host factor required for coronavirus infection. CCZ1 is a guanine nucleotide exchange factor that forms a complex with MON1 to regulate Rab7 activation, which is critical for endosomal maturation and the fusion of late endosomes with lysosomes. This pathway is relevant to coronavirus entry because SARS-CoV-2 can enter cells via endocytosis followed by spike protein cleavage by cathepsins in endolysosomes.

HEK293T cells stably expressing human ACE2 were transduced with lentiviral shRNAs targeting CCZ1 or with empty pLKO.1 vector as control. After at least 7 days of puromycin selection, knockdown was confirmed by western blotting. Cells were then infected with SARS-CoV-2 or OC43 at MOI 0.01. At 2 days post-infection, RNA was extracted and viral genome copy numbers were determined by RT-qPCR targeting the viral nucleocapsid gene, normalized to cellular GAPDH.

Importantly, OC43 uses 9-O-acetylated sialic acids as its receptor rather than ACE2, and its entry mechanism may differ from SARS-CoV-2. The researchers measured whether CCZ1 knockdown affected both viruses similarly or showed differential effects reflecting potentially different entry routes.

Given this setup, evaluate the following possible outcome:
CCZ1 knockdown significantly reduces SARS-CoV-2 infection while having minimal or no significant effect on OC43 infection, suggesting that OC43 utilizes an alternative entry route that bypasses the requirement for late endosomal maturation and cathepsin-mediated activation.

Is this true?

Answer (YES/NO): NO